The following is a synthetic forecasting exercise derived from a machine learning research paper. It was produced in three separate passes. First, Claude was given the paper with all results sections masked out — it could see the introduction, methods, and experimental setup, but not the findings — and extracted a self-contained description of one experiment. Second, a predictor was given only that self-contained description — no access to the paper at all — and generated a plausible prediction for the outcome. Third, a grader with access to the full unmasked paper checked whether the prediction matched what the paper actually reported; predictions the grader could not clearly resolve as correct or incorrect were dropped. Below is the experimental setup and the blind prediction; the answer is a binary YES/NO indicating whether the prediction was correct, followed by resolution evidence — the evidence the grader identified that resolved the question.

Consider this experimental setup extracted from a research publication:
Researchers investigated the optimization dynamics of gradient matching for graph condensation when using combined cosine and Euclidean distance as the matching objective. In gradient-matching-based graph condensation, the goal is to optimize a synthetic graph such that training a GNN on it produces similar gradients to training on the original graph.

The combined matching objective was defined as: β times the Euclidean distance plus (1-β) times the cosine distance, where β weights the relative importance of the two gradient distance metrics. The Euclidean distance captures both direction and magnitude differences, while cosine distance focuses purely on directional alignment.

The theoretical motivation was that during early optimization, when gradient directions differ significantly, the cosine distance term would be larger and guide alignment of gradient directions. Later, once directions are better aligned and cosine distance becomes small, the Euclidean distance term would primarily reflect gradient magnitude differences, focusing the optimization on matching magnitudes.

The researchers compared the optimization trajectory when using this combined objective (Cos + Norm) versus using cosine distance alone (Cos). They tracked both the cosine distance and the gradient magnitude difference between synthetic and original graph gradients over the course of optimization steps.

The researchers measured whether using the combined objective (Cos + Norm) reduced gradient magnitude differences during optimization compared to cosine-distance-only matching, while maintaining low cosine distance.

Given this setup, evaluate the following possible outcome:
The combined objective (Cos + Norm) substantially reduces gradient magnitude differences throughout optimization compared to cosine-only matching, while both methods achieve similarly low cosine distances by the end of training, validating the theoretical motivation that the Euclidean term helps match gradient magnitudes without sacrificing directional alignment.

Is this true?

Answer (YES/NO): NO